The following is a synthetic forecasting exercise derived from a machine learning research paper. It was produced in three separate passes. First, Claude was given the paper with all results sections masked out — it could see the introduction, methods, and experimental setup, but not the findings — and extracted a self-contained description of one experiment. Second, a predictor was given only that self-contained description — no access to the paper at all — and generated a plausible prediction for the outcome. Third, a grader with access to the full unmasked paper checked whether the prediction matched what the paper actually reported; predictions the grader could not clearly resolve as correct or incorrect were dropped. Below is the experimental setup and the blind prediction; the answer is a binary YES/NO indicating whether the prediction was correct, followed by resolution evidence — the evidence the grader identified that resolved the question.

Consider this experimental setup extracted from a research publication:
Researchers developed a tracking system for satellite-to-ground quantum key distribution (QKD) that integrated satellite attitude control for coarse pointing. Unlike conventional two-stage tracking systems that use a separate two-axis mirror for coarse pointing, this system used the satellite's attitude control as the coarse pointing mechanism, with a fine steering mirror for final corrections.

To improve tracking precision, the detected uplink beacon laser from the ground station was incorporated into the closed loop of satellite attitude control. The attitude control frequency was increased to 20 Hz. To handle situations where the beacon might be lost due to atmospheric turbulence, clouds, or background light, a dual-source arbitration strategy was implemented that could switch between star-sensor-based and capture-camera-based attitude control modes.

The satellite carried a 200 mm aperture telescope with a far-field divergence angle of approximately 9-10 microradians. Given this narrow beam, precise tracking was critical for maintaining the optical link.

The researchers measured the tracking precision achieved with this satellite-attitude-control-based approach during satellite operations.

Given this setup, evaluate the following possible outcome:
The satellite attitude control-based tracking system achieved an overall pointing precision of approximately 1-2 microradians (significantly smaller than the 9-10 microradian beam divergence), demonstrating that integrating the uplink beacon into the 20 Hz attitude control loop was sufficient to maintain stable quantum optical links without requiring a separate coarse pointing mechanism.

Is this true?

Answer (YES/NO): NO